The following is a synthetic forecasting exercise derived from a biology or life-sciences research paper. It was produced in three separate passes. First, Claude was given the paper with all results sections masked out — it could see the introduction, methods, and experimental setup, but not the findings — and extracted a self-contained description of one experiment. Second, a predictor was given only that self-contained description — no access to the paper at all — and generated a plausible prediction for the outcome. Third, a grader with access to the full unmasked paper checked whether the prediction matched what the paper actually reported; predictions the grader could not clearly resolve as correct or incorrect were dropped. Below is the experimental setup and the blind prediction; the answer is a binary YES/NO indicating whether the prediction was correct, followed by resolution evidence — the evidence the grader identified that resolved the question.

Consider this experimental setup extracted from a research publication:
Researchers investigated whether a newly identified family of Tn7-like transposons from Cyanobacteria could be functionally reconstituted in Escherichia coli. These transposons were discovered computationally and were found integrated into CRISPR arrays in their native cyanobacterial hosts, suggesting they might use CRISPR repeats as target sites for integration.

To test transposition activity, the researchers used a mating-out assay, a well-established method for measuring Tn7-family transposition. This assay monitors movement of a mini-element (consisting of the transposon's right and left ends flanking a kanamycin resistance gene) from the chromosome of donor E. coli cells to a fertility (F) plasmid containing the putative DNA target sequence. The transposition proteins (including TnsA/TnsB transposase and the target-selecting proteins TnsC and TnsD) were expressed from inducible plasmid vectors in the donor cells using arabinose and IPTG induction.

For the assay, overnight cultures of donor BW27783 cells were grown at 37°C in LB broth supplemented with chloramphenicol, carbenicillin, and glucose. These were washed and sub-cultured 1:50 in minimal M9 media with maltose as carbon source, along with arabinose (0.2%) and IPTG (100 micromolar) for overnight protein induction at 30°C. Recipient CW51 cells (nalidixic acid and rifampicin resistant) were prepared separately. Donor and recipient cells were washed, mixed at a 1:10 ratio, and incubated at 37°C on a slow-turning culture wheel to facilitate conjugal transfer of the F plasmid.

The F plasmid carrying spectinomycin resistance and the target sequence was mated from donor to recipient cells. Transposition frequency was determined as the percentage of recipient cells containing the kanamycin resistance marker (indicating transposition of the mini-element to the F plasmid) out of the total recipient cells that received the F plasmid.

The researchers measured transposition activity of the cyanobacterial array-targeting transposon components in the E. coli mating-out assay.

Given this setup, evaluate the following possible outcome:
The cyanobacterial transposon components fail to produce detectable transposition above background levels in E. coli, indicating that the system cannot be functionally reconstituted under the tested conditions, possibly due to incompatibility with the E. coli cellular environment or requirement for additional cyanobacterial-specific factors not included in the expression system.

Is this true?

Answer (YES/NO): YES